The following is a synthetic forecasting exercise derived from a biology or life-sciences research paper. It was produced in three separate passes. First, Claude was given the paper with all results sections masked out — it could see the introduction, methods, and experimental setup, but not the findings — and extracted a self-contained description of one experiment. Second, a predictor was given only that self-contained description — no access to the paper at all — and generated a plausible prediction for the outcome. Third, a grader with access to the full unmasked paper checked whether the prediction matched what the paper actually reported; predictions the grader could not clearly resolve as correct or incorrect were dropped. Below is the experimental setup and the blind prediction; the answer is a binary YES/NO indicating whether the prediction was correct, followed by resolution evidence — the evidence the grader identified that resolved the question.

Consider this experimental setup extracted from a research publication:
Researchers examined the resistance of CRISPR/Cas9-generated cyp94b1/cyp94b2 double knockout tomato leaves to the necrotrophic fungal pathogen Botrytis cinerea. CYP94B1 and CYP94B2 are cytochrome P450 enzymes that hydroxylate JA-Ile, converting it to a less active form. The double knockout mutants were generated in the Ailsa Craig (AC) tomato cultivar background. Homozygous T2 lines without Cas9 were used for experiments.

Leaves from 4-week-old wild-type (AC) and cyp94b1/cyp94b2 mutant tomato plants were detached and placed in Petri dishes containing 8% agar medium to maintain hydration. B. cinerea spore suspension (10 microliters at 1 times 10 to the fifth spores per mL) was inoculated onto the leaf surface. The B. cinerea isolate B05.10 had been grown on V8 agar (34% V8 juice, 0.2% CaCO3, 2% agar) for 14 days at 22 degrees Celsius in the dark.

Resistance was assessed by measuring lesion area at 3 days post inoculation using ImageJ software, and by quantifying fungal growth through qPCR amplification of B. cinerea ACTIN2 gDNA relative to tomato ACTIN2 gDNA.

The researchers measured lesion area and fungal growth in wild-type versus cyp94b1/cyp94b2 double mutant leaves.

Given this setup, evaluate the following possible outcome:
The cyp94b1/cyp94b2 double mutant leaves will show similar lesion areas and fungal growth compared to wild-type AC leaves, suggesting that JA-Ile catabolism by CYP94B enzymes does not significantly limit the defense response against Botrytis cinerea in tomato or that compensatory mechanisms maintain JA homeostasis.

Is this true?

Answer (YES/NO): NO